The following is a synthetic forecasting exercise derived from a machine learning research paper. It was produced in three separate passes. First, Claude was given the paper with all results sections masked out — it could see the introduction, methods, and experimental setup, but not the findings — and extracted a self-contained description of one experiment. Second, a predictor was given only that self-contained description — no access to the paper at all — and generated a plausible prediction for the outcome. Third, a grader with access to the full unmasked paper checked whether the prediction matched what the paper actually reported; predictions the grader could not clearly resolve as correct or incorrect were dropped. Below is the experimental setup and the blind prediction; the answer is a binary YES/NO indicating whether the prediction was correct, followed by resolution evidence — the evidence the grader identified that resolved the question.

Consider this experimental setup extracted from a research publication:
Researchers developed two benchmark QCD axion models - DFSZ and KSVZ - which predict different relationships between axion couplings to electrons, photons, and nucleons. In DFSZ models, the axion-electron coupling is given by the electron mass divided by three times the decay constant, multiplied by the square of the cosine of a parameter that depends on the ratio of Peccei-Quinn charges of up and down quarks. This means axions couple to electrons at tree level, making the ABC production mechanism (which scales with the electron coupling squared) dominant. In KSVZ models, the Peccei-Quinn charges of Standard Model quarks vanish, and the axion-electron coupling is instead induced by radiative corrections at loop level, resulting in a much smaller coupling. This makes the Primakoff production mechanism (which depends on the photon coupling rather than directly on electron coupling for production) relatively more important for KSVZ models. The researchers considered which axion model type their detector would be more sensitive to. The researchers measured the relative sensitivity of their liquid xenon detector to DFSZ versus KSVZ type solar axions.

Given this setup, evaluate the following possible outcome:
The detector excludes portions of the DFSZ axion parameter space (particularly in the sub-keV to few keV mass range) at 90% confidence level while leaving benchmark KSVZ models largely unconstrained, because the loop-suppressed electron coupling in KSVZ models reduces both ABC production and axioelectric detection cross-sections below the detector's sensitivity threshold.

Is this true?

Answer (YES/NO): NO